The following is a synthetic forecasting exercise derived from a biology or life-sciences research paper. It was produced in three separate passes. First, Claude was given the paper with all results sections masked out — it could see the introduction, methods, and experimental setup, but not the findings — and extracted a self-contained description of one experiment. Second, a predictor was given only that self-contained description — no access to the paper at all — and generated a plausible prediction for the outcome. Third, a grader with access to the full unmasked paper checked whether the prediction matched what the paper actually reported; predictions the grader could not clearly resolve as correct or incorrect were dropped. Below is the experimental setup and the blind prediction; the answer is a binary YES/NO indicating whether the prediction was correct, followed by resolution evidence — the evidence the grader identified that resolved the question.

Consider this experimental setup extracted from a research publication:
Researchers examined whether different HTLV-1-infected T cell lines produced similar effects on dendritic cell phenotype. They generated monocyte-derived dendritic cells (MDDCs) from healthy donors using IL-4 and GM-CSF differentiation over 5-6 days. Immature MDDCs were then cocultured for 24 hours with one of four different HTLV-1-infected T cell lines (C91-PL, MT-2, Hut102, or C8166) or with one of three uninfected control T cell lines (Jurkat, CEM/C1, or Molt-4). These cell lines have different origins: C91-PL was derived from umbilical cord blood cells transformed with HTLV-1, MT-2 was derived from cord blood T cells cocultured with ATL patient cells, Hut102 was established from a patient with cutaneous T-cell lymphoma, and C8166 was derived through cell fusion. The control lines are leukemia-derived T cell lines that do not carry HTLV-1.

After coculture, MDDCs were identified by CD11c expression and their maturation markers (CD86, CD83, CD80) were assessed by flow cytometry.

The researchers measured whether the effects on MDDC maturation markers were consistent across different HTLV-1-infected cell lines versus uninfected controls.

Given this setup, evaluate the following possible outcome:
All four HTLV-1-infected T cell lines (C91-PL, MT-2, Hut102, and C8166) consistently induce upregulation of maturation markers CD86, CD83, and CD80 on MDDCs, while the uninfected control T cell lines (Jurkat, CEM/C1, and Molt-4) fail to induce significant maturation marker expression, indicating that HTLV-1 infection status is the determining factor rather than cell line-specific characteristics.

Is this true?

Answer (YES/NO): NO